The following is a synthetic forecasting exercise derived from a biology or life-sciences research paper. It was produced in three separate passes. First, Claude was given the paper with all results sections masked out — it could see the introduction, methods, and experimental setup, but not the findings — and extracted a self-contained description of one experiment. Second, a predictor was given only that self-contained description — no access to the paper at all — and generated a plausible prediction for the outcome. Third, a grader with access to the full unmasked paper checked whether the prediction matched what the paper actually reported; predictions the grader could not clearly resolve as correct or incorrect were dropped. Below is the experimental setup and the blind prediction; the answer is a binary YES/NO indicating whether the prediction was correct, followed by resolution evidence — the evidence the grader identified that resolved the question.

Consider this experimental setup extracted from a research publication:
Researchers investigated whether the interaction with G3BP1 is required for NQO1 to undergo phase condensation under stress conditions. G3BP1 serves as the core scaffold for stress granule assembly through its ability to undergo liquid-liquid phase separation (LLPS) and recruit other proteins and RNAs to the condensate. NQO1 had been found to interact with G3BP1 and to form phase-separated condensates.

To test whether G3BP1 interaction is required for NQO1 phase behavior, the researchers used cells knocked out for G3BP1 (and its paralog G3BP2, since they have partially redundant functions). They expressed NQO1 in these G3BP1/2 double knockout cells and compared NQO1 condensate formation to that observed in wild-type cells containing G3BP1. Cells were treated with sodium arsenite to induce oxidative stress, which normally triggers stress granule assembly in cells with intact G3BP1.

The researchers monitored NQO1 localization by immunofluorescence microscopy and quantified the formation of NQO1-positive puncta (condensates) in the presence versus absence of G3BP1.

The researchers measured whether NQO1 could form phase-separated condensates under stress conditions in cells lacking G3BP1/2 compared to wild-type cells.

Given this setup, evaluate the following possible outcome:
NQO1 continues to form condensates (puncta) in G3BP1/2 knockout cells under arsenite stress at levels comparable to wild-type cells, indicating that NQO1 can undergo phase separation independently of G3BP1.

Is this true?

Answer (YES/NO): NO